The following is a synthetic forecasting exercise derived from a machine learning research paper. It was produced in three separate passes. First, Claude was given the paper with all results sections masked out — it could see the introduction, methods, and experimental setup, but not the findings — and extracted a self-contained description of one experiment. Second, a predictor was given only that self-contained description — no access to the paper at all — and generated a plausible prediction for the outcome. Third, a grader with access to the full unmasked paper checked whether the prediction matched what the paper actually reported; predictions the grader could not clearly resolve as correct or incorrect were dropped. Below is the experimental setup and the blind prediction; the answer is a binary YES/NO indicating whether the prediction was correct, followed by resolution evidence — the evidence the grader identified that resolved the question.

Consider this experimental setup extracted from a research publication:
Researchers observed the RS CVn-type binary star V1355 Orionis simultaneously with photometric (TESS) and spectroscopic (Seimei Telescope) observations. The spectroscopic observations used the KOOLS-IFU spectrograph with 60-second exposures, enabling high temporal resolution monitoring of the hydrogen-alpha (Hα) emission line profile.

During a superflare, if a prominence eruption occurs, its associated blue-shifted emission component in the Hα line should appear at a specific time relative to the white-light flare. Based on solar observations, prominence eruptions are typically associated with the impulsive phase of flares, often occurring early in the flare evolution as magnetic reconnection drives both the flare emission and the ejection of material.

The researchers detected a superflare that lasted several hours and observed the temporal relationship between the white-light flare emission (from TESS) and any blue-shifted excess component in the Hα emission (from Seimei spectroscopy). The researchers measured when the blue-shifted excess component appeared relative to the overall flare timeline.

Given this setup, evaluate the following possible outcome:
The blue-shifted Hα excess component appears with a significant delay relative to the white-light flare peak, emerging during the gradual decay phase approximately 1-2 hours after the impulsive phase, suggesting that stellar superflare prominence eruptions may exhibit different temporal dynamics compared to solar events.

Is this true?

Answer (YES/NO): NO